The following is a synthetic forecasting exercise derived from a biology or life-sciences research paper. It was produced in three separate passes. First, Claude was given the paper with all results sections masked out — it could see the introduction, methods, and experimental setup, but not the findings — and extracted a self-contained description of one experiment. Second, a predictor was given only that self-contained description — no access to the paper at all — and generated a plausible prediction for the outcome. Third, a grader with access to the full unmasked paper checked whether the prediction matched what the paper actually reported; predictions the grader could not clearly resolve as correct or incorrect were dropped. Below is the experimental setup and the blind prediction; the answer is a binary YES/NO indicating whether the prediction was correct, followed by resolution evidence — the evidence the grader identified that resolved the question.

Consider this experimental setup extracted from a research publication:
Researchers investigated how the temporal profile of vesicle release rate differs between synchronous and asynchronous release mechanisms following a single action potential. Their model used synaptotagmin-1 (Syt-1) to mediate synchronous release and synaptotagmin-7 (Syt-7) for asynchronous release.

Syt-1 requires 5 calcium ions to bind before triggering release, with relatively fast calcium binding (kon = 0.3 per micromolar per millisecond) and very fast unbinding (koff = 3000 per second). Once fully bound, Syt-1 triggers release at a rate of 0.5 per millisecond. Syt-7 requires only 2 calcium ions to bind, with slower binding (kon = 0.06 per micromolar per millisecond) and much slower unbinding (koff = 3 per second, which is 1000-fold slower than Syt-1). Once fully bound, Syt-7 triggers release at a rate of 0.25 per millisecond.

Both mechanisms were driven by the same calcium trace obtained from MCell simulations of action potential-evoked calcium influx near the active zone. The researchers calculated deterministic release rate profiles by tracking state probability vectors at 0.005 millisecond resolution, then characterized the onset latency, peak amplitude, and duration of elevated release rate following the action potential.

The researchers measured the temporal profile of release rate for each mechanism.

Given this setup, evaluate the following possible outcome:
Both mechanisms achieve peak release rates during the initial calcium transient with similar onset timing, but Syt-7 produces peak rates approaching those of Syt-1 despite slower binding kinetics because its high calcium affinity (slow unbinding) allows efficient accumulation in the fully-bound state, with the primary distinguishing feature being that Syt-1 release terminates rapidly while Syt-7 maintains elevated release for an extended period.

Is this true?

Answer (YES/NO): NO